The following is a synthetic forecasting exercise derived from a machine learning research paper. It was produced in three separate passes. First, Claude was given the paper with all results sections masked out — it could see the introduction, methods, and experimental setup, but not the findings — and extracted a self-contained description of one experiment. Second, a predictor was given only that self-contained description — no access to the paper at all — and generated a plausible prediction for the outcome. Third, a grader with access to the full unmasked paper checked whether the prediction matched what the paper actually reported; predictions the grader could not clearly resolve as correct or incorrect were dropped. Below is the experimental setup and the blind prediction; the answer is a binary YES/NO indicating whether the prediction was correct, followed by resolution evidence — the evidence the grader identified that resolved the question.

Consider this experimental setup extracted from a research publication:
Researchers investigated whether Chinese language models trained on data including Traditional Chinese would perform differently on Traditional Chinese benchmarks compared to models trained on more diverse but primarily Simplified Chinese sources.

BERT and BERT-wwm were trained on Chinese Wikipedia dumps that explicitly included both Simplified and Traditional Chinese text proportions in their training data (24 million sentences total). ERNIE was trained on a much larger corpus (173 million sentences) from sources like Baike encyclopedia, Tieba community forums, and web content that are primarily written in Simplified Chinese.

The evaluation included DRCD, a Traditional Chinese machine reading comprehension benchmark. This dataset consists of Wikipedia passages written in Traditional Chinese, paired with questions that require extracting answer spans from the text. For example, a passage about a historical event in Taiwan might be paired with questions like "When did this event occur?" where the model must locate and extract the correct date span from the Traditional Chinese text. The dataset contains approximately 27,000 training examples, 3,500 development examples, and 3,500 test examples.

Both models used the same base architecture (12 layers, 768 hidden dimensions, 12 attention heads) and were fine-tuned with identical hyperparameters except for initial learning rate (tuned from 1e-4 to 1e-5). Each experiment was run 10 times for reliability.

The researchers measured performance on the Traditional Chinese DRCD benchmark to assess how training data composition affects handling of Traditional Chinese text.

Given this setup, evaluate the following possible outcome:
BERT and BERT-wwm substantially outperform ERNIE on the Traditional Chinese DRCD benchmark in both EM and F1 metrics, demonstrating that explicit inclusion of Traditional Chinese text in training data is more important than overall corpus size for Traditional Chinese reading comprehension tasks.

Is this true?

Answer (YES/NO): YES